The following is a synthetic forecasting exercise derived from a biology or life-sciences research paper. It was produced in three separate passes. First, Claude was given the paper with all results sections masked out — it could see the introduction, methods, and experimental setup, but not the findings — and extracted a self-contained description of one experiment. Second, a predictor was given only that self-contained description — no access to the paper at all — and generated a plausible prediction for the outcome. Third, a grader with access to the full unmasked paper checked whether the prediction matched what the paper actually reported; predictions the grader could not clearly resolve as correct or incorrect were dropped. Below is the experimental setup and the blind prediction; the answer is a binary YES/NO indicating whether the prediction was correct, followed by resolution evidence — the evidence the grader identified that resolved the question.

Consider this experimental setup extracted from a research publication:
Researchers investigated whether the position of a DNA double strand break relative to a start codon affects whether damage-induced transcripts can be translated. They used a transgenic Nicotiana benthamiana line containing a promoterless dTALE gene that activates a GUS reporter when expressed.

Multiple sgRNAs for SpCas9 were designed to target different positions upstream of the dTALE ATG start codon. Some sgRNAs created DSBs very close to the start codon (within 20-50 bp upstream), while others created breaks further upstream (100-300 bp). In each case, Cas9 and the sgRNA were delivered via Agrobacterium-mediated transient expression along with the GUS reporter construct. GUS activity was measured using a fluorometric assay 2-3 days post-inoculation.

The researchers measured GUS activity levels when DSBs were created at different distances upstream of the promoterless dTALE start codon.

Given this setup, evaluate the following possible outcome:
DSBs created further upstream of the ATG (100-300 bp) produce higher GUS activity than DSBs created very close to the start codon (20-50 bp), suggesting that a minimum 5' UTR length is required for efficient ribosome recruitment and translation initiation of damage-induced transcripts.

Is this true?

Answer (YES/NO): NO